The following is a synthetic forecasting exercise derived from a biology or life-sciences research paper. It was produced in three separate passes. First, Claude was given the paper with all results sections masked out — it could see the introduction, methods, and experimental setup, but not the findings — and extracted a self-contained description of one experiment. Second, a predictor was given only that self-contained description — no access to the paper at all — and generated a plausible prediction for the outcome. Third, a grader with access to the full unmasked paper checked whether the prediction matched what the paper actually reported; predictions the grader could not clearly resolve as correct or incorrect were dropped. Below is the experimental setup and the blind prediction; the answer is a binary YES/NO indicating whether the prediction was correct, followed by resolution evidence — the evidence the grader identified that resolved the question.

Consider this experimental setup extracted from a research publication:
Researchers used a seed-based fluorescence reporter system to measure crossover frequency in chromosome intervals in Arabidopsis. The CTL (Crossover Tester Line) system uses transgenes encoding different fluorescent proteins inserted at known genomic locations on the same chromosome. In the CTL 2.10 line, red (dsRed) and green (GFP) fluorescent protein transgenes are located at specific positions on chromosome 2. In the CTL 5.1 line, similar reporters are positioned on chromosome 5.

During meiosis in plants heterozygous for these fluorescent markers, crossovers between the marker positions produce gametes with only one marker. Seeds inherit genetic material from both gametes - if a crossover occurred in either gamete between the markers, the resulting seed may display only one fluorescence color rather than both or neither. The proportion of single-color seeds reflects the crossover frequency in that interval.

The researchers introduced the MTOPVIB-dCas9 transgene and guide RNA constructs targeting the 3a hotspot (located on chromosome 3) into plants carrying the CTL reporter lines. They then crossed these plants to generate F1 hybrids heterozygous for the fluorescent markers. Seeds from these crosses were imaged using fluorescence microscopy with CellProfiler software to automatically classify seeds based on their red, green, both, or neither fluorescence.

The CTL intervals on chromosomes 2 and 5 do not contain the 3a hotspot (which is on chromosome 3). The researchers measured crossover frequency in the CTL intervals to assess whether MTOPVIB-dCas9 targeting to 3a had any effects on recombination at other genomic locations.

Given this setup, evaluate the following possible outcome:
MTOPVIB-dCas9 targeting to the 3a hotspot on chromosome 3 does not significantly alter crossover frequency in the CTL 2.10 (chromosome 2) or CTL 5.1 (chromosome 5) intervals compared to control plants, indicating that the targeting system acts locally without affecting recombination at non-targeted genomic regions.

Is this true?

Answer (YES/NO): YES